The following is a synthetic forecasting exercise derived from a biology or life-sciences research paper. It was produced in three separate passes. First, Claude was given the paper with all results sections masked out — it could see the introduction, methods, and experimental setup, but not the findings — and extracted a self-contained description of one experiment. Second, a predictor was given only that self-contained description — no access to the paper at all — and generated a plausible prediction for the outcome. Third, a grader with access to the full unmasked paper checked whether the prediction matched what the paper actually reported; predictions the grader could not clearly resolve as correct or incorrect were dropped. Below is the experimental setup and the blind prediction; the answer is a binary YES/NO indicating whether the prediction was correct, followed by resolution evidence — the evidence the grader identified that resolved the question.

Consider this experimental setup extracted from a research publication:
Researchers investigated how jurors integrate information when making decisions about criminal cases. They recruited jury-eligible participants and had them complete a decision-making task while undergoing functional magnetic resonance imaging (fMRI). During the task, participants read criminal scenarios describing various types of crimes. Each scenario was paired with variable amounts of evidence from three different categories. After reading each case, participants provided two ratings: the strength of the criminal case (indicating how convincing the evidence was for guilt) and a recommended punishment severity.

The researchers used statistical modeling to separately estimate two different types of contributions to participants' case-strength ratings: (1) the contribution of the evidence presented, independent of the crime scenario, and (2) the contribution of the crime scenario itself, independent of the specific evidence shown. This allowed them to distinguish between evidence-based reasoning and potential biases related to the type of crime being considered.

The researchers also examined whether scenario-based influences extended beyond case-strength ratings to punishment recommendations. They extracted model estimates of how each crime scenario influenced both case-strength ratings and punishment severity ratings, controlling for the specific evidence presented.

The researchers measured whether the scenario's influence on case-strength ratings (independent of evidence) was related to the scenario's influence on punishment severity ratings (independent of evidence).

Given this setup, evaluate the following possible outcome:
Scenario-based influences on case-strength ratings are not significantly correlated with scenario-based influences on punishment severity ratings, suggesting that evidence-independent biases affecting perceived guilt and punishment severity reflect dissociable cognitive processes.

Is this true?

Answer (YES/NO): NO